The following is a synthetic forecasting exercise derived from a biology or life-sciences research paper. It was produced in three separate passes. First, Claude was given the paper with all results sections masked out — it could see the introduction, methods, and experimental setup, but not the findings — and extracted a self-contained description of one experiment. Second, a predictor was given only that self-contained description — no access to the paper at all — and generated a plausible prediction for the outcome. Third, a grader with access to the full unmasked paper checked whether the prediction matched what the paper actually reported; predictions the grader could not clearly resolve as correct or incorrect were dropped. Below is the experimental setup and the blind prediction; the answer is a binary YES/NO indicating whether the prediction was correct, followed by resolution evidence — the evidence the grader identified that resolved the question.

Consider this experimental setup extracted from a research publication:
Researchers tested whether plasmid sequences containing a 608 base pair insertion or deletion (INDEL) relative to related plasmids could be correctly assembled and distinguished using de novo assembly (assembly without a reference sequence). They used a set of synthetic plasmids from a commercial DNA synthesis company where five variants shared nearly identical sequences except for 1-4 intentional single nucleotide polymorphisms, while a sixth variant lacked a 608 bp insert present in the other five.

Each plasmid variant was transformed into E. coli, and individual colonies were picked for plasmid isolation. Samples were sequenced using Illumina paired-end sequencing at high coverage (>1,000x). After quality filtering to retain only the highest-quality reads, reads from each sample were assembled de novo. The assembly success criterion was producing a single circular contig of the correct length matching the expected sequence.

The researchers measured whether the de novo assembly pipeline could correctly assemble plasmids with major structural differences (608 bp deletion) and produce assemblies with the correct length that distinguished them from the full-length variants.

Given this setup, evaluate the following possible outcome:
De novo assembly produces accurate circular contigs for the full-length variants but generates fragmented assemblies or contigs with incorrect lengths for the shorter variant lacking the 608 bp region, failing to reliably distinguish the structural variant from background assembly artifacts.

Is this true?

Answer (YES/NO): NO